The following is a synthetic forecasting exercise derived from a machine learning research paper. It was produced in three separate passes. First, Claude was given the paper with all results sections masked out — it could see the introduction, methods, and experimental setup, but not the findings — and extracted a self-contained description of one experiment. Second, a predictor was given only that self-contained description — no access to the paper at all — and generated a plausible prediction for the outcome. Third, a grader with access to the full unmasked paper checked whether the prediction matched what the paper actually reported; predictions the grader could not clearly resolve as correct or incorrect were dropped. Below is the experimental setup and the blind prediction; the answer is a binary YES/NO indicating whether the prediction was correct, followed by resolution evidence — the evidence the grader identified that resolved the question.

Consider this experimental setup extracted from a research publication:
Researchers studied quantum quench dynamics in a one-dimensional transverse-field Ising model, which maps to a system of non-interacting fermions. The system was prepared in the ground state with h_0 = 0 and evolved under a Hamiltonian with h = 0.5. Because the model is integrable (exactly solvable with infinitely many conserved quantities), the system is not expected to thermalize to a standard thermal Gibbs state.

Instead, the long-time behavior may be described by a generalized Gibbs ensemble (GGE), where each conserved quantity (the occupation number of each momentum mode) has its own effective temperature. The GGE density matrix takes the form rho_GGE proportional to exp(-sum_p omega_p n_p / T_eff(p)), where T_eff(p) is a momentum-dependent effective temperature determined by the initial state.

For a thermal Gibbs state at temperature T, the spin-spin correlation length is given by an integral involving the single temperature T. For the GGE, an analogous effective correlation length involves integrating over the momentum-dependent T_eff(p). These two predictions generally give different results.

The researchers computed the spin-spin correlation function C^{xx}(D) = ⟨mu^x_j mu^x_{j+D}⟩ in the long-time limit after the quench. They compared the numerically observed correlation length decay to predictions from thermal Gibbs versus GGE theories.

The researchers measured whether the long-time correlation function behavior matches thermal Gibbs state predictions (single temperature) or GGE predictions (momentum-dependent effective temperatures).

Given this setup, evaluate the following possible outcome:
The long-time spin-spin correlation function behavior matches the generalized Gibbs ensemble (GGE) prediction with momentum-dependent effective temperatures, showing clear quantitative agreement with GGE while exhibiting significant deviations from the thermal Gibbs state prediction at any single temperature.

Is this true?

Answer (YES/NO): YES